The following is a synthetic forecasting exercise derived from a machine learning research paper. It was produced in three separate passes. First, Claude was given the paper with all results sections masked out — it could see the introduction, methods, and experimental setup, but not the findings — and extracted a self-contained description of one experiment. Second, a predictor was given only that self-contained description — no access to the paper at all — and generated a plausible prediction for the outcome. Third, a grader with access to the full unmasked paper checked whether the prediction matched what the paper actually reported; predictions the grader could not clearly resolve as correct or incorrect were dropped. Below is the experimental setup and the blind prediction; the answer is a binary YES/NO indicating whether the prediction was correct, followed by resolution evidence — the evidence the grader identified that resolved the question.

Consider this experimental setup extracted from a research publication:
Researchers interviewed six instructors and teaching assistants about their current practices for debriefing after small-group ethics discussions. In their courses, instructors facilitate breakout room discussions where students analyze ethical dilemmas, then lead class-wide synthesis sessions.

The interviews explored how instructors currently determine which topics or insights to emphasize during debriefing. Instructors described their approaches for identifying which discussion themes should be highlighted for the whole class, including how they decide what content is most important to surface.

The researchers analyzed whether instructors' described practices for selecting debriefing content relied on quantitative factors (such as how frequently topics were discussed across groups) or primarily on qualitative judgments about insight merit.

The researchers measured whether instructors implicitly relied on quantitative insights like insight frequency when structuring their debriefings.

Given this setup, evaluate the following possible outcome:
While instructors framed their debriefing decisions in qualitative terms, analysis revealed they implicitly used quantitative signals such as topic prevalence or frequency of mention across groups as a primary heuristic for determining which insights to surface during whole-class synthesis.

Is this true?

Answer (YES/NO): YES